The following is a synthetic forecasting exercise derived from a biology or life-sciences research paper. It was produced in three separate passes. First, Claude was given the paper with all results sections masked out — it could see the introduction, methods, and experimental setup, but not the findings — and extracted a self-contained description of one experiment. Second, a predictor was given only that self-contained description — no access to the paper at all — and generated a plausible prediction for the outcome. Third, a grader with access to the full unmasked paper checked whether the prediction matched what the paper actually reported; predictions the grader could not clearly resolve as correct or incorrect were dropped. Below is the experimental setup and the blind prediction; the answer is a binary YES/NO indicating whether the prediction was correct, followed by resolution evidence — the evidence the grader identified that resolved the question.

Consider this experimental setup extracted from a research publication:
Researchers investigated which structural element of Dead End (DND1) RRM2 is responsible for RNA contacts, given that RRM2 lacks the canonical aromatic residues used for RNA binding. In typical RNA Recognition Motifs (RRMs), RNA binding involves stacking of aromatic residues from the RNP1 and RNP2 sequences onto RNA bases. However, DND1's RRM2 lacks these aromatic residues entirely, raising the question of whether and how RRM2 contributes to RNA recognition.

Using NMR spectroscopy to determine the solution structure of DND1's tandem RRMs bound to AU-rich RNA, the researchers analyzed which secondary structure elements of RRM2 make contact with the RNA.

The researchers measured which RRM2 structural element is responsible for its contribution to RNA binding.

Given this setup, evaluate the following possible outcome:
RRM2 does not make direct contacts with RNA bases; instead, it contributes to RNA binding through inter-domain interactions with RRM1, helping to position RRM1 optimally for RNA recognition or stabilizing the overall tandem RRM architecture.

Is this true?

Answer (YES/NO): NO